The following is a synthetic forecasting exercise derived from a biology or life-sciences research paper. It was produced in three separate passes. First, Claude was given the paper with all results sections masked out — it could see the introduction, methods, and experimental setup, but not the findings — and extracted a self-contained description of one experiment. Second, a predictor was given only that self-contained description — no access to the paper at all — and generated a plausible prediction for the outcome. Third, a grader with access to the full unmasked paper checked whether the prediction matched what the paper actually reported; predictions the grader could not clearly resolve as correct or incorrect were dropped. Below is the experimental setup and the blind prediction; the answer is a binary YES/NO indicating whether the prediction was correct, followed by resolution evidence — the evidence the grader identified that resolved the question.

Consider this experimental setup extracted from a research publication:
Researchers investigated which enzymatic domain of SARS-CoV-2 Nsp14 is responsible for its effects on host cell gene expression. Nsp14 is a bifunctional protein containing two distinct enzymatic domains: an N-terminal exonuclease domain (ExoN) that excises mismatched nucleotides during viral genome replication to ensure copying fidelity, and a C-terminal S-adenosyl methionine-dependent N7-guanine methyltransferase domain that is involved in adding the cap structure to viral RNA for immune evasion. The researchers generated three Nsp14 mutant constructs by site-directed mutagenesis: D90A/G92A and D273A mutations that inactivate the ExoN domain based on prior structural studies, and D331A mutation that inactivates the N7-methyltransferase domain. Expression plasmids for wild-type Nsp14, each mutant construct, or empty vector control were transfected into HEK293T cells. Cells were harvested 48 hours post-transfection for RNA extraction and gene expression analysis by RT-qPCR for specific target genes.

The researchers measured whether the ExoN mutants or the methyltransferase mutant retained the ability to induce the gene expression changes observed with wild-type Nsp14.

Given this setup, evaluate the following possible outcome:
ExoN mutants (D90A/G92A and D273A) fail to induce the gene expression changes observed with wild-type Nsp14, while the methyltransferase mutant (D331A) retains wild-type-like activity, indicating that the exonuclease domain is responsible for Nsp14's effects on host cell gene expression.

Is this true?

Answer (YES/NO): NO